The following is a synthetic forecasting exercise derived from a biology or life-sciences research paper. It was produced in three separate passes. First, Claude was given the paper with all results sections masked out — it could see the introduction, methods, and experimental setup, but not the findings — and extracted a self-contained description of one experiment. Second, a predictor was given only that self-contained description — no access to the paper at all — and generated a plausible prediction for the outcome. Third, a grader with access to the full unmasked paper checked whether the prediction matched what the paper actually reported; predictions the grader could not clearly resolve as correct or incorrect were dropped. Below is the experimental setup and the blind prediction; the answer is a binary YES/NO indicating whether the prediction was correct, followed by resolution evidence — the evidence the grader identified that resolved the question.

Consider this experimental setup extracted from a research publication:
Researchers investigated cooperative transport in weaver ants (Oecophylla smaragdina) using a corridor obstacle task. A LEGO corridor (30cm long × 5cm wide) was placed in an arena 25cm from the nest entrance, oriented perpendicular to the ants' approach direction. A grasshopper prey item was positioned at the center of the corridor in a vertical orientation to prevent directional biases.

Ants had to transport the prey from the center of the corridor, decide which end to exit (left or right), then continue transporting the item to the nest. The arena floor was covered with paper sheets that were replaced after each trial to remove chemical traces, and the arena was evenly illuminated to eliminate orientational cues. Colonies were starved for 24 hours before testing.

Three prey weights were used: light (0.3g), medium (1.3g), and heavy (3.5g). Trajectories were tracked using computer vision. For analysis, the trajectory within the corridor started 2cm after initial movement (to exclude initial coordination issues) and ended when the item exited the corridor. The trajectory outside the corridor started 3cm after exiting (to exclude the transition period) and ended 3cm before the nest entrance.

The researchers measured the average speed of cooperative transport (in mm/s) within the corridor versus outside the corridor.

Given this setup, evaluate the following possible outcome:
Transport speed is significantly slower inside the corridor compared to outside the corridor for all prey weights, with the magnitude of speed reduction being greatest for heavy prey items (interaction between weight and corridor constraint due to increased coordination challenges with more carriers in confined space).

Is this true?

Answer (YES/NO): NO